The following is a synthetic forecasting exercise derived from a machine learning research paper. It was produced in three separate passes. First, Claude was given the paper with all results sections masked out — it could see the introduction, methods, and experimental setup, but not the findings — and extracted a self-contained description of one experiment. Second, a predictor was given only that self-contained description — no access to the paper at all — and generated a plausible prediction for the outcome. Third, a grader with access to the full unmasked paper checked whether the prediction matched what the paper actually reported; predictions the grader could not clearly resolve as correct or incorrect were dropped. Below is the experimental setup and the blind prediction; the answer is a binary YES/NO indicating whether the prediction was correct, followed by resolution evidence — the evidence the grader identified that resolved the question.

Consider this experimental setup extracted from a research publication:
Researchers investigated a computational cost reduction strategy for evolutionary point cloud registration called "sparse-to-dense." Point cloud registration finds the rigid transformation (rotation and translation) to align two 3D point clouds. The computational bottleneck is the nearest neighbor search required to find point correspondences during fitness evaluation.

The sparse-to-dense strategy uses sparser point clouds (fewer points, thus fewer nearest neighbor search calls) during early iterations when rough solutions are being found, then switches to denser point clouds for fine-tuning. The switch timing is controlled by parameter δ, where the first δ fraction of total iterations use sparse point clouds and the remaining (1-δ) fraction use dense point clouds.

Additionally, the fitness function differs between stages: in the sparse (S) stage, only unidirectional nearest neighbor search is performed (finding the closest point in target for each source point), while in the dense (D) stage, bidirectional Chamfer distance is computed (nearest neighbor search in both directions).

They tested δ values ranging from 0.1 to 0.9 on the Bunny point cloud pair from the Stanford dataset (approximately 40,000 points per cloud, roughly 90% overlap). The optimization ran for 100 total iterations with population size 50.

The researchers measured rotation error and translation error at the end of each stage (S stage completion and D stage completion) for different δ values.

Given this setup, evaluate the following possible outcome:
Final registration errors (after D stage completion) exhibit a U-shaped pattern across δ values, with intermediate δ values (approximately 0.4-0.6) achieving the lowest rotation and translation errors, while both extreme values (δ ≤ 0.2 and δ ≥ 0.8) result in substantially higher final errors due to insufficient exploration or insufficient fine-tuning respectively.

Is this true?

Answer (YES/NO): NO